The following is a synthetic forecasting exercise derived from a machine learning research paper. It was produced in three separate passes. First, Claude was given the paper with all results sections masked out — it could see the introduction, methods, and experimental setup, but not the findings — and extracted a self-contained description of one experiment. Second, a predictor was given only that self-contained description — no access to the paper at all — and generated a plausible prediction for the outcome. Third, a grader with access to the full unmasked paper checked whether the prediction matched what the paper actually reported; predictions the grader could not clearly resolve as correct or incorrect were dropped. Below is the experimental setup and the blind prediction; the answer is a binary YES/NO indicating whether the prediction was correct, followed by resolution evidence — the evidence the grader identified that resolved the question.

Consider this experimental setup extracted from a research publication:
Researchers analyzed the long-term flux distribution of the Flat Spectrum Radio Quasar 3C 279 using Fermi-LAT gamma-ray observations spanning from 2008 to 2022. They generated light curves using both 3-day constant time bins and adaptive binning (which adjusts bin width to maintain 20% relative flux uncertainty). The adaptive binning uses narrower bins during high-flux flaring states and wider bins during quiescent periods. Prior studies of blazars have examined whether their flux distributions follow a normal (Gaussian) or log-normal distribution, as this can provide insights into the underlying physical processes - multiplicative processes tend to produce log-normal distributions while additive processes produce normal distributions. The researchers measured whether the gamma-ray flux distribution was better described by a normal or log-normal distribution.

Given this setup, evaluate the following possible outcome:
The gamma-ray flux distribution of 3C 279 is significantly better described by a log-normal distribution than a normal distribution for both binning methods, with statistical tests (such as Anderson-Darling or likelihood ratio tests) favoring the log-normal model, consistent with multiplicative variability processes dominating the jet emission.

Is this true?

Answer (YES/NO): NO